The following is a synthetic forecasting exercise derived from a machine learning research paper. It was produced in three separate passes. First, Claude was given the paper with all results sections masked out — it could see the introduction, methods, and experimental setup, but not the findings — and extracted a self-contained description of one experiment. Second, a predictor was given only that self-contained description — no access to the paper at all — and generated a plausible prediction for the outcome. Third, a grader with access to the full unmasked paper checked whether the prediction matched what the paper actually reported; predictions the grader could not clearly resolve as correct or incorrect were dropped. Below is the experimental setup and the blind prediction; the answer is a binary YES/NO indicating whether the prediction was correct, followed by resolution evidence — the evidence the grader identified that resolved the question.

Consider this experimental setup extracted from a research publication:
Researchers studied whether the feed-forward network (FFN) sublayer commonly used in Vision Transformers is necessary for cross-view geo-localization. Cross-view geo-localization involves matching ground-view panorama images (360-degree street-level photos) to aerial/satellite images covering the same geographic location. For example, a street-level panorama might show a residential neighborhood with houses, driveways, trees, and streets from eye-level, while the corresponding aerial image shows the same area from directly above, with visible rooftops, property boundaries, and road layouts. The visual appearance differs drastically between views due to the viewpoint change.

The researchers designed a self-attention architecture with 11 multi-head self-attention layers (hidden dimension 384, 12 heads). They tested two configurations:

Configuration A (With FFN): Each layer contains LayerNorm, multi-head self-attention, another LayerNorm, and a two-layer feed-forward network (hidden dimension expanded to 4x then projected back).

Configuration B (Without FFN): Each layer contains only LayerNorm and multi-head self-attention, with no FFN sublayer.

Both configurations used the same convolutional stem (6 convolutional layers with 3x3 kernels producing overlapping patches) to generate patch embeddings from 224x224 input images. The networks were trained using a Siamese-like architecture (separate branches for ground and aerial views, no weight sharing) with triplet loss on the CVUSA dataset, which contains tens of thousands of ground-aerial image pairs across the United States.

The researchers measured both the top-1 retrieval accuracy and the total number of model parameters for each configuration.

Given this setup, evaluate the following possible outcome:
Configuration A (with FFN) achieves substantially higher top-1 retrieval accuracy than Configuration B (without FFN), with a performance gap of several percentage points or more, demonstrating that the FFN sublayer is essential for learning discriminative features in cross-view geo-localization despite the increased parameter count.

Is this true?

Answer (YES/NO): NO